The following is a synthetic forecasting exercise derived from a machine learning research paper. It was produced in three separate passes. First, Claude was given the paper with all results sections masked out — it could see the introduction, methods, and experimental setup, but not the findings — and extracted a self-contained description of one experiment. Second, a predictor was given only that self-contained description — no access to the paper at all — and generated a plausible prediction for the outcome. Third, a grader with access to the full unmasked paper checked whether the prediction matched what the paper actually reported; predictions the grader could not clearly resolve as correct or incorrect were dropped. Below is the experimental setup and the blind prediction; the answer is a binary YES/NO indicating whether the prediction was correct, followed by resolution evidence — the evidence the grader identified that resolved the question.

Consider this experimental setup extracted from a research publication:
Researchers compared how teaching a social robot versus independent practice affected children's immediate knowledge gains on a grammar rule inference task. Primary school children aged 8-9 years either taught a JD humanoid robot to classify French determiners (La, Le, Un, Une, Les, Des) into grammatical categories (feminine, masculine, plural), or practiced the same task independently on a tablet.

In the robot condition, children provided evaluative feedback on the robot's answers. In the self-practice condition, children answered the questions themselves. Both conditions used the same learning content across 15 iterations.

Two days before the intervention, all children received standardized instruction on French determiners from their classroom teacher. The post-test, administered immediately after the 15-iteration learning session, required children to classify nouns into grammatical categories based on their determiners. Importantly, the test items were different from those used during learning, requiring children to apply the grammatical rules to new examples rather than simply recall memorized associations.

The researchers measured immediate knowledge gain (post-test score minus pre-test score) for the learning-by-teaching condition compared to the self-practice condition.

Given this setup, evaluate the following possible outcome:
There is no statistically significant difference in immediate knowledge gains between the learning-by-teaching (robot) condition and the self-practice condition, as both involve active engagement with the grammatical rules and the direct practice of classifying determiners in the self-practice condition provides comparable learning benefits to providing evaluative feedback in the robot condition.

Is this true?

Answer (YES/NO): YES